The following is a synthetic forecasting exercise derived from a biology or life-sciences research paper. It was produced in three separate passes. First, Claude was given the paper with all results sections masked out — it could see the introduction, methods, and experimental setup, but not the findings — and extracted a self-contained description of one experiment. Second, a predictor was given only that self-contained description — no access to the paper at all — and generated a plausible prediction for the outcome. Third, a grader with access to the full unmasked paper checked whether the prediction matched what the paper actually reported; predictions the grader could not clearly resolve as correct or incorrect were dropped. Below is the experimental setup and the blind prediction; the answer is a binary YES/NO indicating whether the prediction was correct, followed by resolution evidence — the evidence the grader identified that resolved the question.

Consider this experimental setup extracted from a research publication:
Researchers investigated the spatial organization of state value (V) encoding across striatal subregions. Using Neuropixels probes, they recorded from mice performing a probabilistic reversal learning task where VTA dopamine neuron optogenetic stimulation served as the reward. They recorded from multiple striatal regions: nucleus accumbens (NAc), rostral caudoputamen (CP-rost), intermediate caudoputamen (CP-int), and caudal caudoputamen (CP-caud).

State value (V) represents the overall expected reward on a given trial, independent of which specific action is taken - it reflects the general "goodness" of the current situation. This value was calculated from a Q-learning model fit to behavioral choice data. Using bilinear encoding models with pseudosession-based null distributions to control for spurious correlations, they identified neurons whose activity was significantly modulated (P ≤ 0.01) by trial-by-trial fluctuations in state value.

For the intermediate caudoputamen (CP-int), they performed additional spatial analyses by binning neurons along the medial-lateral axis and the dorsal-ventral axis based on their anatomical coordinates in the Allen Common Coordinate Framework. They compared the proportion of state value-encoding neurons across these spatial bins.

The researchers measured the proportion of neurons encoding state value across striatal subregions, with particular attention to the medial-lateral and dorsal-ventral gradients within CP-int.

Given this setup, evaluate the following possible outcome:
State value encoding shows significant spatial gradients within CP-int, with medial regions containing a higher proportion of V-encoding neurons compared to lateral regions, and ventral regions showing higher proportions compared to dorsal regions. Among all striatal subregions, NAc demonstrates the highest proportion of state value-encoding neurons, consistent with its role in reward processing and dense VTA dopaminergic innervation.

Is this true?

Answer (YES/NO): NO